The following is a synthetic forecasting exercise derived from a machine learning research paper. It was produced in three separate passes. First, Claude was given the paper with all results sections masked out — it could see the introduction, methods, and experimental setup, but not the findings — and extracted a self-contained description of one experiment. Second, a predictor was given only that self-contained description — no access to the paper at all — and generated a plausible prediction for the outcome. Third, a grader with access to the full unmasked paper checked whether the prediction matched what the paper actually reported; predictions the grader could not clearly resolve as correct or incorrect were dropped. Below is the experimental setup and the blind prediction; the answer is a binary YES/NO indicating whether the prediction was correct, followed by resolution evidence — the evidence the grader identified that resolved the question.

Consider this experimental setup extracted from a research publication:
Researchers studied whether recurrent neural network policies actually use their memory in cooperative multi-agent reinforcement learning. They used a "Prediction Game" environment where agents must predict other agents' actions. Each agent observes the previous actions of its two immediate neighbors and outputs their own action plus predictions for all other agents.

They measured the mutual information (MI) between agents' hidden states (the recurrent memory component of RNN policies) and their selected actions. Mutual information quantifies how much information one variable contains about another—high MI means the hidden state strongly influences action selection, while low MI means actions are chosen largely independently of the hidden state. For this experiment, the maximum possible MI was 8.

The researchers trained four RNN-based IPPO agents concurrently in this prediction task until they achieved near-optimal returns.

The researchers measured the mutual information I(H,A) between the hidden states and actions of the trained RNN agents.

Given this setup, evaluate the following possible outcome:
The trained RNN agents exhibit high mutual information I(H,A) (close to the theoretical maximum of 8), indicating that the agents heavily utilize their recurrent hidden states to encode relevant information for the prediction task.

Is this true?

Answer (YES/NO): NO